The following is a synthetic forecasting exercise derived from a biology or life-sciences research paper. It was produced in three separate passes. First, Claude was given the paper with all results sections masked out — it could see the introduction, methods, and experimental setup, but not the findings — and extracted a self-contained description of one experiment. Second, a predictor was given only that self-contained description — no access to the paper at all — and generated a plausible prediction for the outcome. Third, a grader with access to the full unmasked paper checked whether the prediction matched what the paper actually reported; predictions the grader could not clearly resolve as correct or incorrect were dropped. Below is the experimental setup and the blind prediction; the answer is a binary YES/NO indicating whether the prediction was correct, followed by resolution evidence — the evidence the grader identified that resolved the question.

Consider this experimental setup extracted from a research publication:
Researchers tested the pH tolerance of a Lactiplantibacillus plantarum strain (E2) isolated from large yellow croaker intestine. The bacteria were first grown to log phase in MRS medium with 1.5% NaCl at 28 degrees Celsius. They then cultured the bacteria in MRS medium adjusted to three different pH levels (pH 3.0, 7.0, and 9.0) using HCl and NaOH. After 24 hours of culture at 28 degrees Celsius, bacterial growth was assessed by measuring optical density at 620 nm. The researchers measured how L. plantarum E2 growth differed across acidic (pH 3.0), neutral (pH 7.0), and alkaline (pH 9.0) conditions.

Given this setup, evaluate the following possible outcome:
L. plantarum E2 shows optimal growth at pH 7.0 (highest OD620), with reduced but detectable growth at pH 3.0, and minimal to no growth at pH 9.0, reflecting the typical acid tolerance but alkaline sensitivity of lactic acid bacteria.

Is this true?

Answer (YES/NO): YES